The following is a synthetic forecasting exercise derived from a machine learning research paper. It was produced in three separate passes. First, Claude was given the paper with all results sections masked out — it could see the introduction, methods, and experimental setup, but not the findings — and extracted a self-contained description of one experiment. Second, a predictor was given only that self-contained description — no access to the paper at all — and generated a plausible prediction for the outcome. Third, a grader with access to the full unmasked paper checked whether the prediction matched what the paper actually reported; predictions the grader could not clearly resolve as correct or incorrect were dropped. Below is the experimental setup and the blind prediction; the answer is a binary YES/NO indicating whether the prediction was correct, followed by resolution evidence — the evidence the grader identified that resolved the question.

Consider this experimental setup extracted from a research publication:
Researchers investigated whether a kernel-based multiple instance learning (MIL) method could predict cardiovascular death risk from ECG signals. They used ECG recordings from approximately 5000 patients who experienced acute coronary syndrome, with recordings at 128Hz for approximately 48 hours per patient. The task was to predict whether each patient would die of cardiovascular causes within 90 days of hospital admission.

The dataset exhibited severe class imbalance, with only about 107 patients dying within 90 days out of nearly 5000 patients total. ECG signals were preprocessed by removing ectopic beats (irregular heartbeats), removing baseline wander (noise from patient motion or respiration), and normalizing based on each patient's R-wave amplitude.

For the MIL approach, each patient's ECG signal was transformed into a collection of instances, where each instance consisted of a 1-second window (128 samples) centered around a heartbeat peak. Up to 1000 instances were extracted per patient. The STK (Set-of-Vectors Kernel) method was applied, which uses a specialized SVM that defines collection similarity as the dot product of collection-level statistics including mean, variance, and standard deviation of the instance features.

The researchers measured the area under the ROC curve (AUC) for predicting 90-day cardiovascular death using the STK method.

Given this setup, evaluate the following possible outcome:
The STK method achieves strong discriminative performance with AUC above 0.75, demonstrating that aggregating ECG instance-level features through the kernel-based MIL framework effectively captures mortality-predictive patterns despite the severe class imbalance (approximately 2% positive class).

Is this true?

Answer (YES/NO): NO